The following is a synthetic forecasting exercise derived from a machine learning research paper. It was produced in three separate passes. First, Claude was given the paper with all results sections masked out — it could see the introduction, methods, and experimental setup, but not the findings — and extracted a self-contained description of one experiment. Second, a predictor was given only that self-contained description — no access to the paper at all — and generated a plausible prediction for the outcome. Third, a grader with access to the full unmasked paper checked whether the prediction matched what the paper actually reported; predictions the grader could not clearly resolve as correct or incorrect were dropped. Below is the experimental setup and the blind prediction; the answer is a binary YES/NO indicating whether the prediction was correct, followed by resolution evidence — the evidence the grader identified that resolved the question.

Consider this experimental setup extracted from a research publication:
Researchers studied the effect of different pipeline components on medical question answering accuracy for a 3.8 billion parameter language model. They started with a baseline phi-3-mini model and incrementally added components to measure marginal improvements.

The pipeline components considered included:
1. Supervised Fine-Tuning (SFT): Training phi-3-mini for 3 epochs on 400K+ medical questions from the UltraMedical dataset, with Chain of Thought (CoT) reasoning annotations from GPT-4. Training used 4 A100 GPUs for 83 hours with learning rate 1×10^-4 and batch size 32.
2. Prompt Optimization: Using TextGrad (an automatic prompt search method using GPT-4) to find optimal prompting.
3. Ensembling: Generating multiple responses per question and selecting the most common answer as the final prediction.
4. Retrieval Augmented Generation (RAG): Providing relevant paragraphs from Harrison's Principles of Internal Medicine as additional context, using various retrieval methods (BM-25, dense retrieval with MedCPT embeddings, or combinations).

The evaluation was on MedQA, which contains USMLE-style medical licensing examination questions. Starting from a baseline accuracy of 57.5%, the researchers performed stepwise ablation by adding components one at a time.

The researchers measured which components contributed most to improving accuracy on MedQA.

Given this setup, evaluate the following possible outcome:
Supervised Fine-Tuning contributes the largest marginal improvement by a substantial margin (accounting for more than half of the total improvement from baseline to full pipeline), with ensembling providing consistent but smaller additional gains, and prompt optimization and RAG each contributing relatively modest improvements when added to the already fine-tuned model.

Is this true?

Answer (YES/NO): NO